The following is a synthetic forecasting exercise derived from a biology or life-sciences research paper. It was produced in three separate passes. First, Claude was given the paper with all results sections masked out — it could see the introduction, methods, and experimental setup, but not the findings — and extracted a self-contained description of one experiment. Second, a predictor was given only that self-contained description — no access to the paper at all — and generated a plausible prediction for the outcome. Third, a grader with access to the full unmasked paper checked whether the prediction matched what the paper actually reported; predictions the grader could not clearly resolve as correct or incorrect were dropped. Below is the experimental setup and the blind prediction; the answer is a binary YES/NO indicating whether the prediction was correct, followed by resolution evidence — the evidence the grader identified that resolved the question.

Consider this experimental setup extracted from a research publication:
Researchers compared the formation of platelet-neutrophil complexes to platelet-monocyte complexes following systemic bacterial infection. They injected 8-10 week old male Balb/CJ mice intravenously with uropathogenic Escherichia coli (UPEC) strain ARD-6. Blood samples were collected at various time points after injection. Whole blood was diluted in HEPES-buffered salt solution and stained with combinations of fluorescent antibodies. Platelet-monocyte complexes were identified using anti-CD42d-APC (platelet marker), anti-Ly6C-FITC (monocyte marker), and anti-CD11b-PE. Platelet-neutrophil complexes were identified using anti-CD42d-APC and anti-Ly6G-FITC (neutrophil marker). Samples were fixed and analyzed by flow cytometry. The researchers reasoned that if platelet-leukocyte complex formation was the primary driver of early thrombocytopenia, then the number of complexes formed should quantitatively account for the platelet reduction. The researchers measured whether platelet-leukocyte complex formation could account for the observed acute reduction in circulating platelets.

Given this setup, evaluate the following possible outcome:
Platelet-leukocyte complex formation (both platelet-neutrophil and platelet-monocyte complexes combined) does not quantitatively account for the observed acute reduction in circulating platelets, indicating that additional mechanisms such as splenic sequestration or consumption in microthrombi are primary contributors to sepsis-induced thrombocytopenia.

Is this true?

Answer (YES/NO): NO